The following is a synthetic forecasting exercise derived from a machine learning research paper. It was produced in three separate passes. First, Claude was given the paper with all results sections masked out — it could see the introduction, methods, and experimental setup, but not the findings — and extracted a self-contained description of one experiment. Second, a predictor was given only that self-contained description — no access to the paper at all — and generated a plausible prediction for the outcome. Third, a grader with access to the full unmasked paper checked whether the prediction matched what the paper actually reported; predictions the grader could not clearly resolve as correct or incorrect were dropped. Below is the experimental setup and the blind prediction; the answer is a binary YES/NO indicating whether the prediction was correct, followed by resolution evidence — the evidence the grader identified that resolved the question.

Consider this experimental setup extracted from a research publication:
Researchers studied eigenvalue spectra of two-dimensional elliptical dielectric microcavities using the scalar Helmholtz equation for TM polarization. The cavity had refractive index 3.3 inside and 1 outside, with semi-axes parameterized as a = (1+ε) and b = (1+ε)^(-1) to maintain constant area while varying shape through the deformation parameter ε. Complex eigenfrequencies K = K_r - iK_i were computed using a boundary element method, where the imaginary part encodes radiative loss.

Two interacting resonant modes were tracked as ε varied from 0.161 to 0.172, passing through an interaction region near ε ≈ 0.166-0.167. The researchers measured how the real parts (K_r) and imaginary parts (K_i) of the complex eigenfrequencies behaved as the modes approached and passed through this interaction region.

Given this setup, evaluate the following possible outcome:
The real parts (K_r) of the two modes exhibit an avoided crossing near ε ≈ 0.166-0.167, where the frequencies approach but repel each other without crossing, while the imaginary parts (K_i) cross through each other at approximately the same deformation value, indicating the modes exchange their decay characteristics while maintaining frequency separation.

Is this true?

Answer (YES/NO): YES